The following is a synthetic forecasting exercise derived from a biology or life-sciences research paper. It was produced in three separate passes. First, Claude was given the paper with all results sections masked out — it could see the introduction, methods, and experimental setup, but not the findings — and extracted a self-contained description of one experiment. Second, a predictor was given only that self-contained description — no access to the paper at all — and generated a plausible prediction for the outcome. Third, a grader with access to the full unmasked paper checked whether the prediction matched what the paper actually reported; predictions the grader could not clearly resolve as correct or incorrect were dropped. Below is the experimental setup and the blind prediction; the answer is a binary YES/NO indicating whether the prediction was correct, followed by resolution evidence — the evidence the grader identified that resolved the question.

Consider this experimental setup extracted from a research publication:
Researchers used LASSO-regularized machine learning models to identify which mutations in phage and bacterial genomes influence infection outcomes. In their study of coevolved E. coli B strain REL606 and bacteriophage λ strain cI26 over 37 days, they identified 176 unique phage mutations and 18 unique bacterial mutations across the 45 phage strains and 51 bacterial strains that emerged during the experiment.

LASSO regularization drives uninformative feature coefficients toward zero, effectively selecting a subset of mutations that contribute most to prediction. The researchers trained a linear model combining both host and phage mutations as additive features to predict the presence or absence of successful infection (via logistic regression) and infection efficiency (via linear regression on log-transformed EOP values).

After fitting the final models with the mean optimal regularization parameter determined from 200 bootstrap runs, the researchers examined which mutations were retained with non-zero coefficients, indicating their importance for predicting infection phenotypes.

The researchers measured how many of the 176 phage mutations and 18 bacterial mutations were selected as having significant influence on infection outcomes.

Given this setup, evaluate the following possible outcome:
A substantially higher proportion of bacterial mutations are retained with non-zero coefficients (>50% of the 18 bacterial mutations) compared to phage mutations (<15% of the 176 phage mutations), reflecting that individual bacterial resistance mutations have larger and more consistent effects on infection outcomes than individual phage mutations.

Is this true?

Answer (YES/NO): NO